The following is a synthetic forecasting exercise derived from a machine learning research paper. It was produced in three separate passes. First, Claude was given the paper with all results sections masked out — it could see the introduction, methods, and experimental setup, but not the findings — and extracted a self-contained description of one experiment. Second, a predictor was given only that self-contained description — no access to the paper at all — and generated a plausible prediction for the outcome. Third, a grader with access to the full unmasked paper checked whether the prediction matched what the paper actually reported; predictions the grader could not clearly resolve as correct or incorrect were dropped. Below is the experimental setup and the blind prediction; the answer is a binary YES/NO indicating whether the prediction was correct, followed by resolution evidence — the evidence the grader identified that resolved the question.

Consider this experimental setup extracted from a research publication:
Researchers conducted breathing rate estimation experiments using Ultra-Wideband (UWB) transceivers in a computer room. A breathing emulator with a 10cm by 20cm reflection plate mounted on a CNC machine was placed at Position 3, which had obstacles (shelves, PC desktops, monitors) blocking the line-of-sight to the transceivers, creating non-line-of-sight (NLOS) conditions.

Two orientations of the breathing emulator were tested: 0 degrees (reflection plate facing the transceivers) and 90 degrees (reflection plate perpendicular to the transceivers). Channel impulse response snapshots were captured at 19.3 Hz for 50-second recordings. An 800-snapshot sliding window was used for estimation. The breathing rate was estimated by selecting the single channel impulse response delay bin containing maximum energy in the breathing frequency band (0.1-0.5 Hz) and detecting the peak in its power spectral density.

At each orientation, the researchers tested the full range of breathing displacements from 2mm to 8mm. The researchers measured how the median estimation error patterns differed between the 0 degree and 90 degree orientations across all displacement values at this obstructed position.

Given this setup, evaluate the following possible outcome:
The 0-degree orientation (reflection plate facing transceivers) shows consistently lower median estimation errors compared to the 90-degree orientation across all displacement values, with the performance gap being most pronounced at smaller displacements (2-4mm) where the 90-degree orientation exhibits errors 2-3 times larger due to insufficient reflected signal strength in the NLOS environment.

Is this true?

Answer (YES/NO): NO